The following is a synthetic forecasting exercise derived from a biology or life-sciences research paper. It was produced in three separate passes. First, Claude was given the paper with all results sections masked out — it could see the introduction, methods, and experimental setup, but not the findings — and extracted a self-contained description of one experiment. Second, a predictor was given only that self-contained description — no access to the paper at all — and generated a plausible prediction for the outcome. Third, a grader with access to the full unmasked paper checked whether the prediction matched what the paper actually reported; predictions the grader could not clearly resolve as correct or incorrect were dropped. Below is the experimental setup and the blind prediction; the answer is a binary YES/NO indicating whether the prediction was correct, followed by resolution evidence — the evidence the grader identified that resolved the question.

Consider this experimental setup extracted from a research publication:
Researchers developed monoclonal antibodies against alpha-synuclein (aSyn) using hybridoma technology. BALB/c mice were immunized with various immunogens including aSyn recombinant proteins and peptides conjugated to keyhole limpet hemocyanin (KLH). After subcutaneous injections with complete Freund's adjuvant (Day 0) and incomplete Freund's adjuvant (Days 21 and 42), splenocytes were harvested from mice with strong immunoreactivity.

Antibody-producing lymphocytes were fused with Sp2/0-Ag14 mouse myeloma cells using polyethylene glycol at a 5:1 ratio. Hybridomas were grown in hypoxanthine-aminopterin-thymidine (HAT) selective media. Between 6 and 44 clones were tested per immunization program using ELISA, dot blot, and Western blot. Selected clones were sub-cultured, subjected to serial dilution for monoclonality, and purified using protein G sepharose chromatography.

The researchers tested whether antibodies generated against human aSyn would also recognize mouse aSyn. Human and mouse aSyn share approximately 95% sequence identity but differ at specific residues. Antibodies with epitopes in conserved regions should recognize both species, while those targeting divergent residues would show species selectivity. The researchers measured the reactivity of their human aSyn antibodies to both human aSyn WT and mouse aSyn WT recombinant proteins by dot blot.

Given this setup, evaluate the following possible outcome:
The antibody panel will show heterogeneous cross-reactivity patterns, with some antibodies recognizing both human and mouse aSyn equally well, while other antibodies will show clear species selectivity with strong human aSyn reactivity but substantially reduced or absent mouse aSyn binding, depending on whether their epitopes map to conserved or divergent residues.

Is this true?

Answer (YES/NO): YES